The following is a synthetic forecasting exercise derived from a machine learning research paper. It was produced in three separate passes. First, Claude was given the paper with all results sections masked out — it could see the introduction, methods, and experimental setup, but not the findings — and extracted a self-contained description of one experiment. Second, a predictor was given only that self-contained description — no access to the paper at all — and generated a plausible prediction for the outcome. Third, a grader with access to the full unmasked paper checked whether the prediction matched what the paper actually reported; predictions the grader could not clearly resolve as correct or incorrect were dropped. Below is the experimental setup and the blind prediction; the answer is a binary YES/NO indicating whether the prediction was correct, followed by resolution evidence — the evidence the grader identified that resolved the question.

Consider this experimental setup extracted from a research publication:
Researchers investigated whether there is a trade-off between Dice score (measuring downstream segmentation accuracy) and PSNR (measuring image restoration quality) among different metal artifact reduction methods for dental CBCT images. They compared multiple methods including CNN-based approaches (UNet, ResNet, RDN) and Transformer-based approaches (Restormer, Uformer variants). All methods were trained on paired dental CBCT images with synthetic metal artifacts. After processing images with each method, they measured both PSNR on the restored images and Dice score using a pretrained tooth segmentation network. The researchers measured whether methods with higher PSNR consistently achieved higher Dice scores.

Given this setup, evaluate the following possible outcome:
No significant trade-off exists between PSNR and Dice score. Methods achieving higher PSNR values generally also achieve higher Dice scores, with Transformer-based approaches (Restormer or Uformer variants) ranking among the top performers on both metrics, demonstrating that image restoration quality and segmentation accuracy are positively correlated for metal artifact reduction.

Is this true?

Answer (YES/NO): YES